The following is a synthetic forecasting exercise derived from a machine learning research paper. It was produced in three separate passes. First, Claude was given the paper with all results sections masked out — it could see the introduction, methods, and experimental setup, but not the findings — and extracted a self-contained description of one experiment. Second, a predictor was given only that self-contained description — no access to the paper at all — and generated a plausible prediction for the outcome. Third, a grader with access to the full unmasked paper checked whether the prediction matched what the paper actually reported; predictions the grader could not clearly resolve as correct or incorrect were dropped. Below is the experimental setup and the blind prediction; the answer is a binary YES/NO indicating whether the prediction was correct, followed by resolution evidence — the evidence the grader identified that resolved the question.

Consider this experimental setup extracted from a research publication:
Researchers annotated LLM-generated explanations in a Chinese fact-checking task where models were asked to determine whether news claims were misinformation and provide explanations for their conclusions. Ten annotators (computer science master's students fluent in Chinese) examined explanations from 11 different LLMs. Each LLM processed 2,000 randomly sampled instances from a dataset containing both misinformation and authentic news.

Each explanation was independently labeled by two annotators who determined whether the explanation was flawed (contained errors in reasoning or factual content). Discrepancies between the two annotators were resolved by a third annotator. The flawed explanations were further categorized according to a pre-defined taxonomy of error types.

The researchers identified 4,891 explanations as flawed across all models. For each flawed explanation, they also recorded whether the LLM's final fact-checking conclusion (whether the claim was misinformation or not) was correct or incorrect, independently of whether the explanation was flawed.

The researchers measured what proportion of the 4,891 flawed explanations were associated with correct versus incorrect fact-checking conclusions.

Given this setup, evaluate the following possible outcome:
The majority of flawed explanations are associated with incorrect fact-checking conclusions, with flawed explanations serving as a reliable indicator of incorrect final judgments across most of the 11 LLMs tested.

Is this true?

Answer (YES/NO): YES